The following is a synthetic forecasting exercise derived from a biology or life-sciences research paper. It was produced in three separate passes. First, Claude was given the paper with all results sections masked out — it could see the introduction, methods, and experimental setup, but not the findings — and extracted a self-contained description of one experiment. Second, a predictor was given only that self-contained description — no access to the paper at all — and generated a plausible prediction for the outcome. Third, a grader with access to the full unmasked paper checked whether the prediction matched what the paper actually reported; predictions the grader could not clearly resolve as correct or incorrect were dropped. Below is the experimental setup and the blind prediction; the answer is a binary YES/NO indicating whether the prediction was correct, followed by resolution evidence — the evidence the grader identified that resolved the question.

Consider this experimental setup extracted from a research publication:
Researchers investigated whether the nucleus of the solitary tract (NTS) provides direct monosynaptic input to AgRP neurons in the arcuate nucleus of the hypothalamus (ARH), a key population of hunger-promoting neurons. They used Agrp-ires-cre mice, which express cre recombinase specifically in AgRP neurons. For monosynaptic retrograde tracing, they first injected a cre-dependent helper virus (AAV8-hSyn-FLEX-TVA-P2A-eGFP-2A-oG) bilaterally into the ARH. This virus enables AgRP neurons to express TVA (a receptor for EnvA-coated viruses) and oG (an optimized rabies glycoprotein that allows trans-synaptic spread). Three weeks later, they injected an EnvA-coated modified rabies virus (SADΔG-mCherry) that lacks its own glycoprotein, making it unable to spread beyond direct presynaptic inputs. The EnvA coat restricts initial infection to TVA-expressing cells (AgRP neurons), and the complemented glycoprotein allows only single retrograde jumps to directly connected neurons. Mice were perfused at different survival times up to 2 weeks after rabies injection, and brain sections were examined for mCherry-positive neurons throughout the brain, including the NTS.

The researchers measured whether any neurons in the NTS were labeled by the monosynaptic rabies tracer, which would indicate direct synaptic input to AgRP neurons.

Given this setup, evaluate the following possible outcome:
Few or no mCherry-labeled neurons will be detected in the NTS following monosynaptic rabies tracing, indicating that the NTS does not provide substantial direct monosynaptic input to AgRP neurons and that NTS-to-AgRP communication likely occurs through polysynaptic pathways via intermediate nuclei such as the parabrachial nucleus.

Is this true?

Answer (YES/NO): YES